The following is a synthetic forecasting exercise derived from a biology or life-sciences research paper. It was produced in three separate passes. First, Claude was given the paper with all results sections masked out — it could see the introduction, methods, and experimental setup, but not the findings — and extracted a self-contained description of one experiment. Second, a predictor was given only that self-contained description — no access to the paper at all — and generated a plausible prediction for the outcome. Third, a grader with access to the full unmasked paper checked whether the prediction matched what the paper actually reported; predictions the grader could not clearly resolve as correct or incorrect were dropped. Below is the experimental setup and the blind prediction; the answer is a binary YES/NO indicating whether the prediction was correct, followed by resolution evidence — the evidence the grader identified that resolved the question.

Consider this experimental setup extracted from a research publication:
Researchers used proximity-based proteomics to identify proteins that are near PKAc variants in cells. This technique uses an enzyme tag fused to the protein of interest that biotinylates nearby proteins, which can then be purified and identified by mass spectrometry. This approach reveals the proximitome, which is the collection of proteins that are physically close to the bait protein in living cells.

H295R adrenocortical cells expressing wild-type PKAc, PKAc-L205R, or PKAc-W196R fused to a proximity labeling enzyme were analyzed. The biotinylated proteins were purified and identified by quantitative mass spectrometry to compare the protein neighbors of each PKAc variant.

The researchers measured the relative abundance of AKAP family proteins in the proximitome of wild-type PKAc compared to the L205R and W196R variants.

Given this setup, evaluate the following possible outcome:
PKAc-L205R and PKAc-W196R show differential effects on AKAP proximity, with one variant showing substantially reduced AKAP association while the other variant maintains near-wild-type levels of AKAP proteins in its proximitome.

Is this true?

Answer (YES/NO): NO